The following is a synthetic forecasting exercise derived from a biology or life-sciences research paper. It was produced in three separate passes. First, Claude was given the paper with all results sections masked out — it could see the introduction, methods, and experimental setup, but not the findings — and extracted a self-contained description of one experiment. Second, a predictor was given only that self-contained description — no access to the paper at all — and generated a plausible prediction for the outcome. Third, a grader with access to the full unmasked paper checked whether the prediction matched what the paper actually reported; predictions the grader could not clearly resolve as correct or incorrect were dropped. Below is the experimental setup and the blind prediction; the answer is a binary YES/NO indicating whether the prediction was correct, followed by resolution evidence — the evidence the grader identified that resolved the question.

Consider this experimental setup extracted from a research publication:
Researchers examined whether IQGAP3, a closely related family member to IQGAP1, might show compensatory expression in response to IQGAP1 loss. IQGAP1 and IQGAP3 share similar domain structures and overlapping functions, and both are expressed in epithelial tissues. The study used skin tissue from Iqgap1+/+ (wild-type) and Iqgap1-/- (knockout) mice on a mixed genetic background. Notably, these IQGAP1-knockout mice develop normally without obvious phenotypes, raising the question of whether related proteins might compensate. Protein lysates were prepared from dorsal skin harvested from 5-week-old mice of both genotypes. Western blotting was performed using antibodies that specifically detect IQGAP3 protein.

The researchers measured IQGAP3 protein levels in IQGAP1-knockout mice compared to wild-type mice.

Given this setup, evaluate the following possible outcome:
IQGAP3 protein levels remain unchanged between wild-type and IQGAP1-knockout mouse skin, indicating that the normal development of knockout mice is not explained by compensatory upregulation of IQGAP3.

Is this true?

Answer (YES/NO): YES